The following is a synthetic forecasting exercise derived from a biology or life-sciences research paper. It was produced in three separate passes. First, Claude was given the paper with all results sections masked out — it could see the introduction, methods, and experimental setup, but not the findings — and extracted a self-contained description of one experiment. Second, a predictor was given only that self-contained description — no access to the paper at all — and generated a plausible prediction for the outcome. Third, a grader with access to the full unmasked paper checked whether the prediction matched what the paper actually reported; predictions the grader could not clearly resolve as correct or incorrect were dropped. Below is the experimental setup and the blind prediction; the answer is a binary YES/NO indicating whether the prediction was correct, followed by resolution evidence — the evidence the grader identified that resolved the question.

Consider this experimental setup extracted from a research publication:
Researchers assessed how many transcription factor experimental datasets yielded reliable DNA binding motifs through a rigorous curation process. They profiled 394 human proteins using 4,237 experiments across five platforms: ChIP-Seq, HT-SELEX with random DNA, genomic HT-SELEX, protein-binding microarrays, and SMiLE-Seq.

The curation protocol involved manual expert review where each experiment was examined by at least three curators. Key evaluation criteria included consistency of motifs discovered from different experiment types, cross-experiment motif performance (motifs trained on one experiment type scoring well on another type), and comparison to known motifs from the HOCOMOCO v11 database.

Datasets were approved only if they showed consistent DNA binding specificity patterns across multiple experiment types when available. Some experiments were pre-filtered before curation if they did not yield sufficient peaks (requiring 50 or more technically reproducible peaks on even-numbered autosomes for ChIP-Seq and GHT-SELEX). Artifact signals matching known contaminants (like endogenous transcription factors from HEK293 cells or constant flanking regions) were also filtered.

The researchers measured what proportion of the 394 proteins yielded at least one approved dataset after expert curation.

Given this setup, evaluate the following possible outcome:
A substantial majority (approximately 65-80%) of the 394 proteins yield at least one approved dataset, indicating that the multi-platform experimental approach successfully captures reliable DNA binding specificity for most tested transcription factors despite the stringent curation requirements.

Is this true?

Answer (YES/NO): NO